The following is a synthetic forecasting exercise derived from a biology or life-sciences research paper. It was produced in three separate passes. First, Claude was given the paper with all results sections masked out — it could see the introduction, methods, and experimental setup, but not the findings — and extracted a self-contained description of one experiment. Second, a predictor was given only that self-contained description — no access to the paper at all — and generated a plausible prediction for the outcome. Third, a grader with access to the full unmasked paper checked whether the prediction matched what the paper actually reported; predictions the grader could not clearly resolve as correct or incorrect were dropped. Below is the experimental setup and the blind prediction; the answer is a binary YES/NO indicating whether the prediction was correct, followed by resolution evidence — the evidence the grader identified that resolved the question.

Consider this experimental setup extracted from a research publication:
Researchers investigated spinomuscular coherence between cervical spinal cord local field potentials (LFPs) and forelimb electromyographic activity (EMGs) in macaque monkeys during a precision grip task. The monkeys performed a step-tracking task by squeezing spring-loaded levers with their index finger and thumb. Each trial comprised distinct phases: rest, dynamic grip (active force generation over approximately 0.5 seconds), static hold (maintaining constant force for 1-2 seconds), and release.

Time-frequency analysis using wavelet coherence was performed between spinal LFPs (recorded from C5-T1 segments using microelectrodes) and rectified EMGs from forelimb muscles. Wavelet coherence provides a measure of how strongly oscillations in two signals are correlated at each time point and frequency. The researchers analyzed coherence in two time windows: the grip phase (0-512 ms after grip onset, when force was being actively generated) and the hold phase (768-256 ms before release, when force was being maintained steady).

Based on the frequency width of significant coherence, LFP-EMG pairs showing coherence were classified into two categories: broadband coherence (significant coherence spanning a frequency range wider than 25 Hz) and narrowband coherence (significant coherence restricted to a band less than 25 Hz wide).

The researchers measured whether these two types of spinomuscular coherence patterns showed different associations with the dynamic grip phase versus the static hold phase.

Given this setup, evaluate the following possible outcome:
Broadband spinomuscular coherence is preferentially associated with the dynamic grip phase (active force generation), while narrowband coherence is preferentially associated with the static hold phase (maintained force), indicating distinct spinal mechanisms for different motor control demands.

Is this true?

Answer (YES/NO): NO